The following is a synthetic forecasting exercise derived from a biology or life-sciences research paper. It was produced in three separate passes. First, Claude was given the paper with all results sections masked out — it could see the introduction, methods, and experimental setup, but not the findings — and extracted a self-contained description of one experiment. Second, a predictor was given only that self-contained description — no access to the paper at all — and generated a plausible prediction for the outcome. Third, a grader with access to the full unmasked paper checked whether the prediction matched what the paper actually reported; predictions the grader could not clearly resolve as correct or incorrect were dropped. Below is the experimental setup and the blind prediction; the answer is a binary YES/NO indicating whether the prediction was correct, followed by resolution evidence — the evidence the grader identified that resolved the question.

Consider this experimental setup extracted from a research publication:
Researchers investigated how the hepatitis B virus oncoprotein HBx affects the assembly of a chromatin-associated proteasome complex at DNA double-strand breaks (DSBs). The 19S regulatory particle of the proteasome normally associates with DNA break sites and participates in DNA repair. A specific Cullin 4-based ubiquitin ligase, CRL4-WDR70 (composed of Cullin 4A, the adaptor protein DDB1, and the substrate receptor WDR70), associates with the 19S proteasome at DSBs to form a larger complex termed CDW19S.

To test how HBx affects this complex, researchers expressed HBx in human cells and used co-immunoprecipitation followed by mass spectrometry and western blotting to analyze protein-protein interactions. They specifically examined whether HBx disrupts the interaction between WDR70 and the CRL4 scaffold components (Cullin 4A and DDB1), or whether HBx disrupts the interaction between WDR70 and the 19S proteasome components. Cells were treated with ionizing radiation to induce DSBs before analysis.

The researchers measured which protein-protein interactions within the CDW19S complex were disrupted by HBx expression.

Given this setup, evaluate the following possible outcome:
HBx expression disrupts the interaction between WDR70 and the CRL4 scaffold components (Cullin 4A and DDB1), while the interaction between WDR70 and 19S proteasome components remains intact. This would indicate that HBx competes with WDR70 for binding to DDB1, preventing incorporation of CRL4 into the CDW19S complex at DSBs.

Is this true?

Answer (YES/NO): YES